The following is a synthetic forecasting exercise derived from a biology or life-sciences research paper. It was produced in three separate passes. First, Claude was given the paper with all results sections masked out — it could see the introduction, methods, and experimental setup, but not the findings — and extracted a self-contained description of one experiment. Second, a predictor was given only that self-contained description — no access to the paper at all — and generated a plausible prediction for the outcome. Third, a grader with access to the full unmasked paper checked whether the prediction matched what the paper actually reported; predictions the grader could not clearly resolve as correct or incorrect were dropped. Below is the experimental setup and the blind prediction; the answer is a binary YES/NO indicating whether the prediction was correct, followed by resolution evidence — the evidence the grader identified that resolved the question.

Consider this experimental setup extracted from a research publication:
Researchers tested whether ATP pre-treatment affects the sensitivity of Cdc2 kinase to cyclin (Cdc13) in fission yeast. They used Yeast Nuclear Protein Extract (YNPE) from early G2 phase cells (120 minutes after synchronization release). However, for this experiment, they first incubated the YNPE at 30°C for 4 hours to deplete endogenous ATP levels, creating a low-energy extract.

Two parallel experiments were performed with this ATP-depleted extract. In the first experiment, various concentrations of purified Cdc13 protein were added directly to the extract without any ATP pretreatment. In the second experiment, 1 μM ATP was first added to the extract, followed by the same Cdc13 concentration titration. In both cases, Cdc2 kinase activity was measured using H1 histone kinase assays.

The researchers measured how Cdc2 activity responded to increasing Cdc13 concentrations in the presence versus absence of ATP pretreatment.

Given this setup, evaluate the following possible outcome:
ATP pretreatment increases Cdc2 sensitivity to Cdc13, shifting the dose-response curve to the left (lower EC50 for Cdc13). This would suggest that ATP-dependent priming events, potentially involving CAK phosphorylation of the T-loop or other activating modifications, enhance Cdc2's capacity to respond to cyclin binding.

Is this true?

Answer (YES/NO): YES